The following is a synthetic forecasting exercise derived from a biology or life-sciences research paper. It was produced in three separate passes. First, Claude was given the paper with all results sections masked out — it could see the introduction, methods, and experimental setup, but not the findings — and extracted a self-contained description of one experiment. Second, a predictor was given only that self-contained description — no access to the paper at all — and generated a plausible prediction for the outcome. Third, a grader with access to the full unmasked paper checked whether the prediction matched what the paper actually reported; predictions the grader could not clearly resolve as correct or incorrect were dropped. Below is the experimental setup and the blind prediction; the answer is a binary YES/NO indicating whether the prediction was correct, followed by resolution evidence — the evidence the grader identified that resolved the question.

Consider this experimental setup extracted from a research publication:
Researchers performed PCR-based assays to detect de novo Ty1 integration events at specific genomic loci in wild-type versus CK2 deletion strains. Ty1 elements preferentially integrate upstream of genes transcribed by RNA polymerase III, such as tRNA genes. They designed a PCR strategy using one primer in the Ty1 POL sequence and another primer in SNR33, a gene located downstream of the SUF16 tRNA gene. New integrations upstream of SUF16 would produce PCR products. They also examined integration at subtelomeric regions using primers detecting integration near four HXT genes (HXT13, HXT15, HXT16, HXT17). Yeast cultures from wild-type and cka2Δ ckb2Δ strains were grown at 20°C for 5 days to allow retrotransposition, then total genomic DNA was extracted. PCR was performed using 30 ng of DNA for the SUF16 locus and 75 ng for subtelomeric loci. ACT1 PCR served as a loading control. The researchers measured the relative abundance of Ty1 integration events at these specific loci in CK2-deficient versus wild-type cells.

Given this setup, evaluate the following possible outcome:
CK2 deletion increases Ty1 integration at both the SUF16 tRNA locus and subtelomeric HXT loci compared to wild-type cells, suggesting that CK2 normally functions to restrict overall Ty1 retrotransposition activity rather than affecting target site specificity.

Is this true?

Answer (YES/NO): YES